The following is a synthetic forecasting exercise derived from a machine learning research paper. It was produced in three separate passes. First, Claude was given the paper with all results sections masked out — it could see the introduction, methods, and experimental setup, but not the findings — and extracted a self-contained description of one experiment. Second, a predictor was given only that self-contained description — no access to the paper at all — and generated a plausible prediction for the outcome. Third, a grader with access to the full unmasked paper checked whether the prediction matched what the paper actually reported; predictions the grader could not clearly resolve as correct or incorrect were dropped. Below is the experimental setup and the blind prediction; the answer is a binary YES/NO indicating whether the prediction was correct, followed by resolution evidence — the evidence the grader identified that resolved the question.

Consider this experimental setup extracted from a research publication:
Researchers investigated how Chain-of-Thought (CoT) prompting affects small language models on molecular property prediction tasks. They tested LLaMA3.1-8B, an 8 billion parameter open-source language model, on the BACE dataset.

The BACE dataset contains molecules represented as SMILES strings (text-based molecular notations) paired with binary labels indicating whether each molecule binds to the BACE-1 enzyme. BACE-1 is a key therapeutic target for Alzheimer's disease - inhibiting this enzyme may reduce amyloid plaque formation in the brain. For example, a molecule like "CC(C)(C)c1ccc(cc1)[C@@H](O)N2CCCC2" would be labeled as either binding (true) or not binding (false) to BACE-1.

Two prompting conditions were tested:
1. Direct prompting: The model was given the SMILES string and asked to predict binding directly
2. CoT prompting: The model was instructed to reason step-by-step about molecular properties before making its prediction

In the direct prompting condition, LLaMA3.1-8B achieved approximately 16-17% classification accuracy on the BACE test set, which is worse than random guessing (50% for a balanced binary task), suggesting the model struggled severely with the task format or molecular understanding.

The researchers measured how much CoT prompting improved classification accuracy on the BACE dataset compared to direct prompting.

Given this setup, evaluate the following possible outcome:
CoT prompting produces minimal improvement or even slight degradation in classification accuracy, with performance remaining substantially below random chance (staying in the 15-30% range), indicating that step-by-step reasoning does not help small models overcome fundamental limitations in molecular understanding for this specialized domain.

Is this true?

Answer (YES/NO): NO